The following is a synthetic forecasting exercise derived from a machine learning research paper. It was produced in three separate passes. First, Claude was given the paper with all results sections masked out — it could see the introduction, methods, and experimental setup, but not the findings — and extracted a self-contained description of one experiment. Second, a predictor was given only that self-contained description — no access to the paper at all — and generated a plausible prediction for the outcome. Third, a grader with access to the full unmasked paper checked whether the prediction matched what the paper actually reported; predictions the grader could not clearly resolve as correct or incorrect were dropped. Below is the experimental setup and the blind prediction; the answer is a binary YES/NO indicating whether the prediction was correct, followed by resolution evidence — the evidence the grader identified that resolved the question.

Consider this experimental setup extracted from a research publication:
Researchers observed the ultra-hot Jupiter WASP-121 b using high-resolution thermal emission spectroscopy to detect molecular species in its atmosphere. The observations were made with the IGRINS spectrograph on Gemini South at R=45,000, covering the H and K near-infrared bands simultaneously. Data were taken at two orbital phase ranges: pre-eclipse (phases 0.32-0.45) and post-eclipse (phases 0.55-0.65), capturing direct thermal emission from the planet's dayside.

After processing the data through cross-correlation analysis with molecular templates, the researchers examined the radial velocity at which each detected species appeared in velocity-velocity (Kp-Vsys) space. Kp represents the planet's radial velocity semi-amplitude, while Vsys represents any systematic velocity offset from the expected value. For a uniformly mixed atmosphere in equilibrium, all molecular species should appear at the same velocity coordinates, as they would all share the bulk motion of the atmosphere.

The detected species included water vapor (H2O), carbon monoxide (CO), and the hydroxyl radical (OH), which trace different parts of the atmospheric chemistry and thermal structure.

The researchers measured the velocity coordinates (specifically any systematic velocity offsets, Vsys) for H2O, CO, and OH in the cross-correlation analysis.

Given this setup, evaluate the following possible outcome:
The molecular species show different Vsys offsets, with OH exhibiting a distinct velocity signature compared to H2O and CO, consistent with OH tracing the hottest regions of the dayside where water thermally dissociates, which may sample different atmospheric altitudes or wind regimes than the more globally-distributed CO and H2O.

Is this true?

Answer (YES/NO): YES